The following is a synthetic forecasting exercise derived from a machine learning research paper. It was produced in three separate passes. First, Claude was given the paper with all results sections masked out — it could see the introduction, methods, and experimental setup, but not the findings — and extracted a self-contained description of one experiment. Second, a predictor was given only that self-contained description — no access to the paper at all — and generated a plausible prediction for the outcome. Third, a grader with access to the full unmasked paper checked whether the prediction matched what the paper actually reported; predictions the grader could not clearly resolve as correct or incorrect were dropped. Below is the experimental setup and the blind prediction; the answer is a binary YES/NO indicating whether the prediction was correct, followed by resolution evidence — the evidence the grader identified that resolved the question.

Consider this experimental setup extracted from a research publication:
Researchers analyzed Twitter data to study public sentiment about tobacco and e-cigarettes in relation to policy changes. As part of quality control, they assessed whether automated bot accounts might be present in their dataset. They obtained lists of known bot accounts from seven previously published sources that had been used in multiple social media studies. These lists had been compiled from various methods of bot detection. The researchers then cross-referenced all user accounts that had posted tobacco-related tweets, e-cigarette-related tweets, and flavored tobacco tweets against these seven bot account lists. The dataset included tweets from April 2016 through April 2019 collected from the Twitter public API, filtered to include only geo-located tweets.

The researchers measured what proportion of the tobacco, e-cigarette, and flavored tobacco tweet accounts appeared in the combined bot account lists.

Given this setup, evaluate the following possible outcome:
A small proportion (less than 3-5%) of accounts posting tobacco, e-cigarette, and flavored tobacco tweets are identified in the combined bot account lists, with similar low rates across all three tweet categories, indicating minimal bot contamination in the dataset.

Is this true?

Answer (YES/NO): NO